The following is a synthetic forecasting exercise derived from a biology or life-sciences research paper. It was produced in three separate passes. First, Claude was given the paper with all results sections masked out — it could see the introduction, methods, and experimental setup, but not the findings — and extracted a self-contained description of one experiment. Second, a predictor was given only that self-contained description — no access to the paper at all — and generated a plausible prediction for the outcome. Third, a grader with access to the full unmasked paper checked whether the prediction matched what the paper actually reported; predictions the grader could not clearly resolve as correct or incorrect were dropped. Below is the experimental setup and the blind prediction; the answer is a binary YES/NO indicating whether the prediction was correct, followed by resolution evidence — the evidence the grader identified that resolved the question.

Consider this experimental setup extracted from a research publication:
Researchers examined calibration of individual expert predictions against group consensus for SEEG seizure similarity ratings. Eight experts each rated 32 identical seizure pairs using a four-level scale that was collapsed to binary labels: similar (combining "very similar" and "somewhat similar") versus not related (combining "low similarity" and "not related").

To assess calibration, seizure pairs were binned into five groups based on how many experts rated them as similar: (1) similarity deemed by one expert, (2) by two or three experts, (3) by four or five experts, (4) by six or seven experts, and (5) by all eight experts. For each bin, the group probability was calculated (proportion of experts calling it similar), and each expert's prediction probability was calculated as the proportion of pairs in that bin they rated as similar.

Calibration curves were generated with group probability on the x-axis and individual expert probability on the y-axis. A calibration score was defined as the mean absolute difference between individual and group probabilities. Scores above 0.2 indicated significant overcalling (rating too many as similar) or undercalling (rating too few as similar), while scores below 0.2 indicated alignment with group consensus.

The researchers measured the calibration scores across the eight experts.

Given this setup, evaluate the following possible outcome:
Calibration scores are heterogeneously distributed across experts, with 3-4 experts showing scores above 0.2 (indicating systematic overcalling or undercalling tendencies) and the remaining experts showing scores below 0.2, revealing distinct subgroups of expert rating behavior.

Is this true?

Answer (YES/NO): NO